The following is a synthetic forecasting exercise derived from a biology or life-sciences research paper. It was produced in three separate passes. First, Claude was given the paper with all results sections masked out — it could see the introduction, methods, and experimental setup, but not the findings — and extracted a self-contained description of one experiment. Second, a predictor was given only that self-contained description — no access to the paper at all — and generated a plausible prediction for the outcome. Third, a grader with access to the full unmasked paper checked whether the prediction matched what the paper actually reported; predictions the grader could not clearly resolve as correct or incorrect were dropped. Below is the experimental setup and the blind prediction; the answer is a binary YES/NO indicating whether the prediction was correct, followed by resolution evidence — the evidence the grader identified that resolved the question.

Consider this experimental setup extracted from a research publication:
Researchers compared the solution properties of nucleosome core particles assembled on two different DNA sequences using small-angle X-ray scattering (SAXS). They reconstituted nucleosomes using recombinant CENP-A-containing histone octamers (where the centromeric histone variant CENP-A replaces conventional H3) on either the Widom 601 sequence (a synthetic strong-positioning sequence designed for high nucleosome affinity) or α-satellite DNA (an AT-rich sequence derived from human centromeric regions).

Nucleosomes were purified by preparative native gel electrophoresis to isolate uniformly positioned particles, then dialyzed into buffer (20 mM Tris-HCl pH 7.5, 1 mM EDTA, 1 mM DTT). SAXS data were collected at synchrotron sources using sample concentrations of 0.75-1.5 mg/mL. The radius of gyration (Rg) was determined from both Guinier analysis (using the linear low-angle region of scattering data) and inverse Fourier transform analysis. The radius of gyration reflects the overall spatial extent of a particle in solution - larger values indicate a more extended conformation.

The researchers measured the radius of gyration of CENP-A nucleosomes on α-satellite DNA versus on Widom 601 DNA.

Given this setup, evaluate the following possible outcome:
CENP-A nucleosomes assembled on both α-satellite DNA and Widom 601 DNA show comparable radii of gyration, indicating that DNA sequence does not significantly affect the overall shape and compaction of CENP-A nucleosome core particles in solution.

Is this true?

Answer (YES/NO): NO